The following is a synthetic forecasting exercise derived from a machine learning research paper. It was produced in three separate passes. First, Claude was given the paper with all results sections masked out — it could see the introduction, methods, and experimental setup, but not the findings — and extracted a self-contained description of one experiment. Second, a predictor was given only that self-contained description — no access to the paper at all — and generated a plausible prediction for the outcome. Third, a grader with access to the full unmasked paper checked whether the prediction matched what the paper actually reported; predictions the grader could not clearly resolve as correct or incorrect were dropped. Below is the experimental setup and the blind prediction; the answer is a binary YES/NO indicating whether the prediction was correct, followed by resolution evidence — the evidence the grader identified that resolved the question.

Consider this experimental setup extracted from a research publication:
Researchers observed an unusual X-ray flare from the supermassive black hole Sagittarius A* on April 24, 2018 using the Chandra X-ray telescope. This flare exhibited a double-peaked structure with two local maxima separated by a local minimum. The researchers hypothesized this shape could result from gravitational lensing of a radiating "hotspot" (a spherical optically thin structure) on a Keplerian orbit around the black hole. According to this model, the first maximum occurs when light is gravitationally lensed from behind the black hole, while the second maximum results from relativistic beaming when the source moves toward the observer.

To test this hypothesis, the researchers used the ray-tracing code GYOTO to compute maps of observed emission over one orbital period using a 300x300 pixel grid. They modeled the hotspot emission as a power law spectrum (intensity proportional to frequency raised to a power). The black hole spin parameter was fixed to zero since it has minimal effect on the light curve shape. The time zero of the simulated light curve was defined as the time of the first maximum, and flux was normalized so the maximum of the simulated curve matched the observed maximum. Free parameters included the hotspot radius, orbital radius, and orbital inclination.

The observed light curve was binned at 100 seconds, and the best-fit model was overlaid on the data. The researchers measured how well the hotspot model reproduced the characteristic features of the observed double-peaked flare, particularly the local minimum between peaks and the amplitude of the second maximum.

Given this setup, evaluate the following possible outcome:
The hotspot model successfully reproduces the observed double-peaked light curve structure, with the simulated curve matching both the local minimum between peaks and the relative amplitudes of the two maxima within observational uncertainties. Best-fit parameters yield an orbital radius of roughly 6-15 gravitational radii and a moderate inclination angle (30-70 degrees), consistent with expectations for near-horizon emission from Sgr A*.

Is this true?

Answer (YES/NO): NO